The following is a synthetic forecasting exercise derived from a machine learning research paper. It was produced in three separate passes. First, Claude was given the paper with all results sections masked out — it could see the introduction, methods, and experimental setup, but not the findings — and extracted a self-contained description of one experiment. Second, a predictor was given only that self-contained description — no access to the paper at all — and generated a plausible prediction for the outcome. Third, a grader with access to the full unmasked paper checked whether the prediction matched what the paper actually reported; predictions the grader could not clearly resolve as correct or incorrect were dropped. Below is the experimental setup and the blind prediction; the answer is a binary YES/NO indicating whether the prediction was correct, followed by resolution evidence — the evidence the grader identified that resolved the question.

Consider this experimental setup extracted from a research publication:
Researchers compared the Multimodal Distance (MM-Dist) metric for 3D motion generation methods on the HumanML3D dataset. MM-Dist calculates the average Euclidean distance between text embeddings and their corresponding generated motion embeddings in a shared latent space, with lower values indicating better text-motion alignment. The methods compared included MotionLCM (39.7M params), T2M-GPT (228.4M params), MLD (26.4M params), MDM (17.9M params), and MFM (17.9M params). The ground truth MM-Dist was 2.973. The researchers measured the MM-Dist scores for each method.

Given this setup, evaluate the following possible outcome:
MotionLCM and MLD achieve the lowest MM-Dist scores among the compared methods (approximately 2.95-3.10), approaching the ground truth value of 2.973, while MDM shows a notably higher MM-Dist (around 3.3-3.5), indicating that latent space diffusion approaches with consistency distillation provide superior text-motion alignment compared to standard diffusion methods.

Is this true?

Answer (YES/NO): NO